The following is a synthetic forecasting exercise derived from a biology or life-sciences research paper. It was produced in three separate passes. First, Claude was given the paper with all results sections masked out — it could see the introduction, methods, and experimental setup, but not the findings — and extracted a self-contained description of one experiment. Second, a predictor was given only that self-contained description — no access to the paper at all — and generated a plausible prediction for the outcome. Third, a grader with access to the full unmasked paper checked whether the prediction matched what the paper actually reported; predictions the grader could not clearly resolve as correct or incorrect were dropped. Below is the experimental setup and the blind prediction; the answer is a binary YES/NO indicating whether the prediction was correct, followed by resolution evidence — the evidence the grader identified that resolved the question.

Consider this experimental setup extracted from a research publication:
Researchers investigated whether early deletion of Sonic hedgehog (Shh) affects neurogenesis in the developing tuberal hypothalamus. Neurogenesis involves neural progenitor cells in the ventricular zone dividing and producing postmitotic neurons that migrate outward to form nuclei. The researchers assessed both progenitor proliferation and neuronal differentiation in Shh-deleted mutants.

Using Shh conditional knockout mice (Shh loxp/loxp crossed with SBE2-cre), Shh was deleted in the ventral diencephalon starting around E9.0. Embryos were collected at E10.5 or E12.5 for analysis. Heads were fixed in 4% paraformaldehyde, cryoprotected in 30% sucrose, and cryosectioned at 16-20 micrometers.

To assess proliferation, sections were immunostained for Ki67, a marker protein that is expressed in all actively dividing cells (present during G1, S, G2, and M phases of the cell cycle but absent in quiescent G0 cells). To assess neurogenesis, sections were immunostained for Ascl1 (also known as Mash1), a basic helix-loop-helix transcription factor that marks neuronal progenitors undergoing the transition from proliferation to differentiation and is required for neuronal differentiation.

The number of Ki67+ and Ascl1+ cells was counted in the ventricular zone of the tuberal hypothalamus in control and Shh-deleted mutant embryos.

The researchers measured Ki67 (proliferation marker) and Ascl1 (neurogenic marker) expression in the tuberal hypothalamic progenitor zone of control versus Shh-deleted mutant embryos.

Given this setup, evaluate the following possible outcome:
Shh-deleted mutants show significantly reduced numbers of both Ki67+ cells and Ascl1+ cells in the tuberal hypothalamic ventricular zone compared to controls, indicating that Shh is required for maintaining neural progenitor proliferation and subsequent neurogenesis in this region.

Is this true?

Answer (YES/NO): YES